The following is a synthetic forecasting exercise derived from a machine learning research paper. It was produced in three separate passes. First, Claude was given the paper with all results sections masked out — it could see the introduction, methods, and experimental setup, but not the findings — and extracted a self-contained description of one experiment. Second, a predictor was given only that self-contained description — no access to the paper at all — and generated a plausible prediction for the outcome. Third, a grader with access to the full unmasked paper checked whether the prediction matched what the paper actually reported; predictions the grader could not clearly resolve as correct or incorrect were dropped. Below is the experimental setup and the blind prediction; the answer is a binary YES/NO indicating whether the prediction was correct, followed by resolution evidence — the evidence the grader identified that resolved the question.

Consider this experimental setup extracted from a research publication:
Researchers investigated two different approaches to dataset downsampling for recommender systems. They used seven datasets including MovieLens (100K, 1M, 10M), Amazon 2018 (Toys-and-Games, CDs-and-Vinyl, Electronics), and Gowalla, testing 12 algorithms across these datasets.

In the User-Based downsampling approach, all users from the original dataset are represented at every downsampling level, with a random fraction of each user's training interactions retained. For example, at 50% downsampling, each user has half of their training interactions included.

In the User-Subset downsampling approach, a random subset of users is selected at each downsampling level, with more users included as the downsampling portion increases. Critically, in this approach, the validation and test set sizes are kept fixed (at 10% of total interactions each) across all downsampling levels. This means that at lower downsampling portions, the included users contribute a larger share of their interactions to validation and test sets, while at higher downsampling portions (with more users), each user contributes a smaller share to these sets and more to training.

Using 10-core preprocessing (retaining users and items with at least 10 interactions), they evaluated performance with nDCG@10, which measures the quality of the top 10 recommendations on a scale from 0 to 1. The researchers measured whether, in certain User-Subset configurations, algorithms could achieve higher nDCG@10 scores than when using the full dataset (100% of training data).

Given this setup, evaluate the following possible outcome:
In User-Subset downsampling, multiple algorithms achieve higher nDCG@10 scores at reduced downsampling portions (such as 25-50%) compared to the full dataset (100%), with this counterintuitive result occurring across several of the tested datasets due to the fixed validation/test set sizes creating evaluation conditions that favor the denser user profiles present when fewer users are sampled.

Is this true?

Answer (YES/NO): YES